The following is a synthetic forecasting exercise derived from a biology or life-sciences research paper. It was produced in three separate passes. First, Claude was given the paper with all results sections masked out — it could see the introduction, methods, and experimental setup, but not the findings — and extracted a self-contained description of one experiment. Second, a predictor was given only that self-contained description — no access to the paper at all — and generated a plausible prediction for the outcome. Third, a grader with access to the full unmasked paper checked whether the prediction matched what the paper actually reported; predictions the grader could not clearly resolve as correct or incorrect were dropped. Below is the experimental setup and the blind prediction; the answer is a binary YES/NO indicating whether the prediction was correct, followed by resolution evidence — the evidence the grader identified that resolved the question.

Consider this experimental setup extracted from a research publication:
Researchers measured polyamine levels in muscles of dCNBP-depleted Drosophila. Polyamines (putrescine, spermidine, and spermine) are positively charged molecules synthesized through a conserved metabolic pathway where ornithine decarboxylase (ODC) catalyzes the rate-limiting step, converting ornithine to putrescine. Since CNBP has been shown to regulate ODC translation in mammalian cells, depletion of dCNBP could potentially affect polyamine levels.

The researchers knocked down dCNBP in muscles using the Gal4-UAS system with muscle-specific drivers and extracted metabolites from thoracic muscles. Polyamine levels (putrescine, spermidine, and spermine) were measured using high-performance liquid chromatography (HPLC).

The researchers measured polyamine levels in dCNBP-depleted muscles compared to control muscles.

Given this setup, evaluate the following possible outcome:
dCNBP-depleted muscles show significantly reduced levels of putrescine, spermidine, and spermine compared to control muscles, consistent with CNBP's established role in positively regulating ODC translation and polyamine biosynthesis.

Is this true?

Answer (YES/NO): NO